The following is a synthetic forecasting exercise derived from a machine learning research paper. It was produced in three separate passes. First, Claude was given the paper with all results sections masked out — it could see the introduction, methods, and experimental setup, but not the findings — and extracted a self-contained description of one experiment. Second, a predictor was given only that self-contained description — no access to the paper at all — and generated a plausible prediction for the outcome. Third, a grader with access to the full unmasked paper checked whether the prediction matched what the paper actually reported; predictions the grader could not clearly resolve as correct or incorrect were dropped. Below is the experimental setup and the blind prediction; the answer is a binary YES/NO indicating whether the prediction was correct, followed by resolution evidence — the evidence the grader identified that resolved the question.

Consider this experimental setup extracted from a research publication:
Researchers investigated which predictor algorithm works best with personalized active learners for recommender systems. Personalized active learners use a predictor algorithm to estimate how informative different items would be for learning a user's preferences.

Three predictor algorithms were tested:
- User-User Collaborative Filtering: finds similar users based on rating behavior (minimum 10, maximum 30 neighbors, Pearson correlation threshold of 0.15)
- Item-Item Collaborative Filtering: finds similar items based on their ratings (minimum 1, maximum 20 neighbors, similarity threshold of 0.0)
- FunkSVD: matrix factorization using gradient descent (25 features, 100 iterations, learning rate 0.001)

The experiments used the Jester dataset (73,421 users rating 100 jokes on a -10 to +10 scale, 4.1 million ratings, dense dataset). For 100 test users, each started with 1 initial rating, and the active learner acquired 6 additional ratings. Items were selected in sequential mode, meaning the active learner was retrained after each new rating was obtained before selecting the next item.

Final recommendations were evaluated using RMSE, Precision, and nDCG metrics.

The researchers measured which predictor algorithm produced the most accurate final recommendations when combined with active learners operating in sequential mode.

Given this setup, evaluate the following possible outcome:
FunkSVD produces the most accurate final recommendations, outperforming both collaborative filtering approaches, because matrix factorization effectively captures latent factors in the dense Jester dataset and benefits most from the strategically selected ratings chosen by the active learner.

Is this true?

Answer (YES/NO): YES